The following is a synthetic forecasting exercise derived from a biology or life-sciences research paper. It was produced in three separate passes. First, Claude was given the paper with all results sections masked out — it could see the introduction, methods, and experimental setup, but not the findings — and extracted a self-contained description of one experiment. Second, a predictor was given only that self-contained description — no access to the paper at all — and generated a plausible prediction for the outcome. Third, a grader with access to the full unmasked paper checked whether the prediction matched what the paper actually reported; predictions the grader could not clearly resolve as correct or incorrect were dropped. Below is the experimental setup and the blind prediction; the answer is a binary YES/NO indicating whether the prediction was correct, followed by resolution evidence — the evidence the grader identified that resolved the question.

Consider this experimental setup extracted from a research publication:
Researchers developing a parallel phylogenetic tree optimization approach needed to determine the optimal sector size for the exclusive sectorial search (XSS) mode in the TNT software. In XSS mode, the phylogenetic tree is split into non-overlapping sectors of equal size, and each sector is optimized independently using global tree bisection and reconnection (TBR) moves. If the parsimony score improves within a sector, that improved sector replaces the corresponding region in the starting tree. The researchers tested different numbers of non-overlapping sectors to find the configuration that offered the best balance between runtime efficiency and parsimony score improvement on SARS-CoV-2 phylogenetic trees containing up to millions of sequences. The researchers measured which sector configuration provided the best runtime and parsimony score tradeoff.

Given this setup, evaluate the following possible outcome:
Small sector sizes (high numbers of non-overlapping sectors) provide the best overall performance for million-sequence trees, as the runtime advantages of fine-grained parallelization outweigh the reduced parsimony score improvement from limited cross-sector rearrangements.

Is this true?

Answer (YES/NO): NO